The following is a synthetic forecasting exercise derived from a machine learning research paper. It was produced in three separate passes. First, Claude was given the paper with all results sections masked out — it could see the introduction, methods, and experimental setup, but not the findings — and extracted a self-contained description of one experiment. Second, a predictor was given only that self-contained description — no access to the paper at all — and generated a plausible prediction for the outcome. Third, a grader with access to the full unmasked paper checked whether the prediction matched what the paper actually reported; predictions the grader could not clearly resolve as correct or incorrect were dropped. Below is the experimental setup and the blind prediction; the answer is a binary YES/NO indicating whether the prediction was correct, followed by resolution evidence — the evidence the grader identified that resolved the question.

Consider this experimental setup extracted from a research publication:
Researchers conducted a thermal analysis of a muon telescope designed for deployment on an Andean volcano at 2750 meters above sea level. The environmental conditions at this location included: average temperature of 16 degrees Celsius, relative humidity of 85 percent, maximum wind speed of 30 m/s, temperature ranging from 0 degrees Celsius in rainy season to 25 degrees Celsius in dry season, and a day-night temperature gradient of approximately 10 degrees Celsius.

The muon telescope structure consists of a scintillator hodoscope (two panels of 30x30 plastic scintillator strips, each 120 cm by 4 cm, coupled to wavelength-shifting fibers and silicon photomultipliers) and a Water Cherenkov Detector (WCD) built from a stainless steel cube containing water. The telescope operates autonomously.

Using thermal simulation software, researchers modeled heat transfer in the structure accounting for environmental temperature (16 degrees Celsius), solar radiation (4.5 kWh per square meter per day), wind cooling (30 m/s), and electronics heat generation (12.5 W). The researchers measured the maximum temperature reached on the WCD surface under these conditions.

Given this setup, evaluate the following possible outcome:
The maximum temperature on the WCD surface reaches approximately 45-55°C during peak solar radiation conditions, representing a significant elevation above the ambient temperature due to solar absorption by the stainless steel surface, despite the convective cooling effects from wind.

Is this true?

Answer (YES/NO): NO